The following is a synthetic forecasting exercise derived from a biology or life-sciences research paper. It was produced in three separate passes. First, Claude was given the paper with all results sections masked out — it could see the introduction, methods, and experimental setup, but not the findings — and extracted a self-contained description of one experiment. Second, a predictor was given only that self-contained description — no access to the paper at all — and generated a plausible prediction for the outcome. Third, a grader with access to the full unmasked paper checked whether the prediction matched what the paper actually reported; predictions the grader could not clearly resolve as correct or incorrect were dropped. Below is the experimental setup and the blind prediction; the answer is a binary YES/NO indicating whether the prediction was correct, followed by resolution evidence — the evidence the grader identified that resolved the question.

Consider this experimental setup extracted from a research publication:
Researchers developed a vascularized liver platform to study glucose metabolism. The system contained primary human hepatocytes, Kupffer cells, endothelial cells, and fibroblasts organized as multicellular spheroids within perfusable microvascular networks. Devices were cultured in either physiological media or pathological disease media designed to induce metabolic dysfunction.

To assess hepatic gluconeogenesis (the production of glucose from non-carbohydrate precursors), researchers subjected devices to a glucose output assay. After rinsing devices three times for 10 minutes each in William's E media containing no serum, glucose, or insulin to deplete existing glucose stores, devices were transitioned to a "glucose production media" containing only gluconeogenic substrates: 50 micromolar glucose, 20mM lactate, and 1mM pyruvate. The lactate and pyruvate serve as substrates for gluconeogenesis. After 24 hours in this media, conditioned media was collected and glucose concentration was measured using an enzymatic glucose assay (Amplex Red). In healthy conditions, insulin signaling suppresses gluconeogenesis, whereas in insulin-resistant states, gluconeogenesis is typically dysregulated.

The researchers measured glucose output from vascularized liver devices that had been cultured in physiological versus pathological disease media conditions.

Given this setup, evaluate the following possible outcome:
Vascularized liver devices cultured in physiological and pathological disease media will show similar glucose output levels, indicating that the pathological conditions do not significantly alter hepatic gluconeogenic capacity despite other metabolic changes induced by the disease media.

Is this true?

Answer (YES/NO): NO